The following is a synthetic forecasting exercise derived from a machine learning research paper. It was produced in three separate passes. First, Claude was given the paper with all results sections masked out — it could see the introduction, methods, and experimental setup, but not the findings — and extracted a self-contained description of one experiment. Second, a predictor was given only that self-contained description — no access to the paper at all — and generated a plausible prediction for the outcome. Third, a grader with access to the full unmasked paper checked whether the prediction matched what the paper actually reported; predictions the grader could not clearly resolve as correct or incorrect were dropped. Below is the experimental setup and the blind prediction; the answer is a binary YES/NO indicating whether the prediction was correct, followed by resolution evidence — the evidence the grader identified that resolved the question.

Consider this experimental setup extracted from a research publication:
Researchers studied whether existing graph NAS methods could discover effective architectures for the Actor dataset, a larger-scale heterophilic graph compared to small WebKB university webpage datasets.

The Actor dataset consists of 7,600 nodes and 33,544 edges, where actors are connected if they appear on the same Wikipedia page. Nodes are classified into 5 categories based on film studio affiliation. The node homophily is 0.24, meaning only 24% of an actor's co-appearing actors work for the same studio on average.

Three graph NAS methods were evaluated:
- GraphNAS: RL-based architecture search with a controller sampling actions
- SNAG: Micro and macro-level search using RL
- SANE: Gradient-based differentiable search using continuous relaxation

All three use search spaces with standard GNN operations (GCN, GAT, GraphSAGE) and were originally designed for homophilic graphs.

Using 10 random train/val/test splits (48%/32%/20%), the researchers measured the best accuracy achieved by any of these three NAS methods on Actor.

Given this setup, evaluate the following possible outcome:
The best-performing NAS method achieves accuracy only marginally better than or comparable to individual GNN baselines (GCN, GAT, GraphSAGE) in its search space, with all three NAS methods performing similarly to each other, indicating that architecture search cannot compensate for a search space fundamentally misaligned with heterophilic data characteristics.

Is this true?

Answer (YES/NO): NO